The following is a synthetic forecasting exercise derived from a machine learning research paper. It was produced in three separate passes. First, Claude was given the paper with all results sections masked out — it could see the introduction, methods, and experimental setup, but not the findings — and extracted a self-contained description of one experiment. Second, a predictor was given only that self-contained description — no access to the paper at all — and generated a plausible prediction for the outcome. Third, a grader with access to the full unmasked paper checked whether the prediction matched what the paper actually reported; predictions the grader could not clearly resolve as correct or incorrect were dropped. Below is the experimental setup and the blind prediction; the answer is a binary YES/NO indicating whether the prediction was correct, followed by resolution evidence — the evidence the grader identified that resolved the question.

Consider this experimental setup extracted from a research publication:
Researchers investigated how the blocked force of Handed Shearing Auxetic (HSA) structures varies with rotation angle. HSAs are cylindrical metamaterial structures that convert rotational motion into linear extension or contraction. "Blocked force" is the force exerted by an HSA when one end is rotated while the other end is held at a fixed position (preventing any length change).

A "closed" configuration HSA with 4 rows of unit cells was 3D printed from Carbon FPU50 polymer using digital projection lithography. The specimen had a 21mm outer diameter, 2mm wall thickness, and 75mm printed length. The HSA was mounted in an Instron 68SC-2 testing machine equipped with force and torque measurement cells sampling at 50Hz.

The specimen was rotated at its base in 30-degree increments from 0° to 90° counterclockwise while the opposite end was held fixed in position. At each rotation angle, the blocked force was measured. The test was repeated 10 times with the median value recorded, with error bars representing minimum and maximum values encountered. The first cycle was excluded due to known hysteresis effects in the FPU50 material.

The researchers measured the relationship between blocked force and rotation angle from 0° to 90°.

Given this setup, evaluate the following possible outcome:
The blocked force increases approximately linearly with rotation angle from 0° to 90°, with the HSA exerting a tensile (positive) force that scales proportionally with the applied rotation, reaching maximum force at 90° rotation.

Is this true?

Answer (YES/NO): NO